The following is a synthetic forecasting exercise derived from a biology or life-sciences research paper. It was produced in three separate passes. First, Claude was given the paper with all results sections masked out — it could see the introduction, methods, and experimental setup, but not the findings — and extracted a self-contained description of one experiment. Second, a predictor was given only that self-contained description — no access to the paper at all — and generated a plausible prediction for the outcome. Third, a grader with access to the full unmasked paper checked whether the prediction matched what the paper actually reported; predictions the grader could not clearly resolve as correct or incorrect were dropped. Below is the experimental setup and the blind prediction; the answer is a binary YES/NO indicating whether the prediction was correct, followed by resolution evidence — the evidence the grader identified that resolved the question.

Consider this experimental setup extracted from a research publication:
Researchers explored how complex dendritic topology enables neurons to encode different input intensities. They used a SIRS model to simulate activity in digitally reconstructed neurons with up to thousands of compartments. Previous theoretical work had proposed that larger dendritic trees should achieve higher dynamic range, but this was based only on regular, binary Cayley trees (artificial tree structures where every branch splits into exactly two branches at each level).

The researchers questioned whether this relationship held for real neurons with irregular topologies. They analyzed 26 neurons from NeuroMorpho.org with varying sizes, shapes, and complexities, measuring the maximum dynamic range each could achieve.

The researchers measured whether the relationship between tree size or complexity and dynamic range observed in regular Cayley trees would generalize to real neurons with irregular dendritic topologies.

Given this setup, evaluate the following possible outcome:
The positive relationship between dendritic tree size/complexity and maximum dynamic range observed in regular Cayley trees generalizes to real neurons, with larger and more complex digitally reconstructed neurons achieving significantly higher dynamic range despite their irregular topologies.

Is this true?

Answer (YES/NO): YES